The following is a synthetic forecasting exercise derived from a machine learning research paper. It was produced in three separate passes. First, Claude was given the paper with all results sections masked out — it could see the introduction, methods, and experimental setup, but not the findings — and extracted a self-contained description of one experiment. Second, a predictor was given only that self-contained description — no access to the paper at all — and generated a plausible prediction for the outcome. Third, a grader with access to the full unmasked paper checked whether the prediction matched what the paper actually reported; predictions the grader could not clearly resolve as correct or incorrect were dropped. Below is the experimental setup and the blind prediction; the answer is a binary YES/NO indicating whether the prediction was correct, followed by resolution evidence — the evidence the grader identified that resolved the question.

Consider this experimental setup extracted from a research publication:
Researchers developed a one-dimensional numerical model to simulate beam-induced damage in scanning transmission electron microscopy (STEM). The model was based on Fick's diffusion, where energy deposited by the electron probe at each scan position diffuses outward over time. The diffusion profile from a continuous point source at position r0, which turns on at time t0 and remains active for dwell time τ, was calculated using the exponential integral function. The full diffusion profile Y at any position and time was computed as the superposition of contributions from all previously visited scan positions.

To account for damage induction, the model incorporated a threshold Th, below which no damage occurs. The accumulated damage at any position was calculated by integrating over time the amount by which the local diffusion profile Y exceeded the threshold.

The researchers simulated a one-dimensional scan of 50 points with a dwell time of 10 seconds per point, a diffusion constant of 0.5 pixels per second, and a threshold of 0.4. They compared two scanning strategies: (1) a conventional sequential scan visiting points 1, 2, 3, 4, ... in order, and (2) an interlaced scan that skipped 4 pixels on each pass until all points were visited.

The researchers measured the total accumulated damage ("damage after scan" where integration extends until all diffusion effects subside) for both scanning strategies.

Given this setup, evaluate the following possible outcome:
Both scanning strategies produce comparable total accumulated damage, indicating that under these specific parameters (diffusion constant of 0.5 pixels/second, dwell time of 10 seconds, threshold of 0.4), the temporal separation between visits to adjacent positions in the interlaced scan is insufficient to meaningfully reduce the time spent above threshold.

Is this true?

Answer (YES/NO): NO